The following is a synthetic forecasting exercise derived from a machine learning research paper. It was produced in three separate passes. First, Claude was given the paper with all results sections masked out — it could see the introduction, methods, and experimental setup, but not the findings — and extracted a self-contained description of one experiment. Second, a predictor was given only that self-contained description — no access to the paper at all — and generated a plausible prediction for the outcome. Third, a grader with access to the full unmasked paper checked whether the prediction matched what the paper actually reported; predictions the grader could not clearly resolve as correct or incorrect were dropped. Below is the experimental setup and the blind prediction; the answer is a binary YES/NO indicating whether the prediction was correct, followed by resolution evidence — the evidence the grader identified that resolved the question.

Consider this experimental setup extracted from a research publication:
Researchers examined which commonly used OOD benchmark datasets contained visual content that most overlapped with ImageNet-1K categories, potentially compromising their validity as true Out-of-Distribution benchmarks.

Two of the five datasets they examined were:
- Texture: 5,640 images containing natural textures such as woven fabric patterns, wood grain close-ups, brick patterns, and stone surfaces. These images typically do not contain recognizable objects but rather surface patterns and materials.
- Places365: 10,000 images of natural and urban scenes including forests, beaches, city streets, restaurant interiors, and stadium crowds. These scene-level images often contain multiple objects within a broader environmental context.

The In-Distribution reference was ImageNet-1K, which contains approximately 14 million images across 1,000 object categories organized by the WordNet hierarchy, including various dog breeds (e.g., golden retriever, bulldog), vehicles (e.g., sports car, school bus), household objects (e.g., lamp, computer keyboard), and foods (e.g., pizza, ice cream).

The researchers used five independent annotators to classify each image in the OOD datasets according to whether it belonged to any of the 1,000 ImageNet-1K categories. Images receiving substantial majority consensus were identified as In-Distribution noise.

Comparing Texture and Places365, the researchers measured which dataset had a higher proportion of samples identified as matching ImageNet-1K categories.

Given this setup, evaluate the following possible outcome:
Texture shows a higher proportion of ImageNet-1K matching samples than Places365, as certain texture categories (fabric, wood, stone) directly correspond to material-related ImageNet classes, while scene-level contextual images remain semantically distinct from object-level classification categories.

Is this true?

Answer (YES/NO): YES